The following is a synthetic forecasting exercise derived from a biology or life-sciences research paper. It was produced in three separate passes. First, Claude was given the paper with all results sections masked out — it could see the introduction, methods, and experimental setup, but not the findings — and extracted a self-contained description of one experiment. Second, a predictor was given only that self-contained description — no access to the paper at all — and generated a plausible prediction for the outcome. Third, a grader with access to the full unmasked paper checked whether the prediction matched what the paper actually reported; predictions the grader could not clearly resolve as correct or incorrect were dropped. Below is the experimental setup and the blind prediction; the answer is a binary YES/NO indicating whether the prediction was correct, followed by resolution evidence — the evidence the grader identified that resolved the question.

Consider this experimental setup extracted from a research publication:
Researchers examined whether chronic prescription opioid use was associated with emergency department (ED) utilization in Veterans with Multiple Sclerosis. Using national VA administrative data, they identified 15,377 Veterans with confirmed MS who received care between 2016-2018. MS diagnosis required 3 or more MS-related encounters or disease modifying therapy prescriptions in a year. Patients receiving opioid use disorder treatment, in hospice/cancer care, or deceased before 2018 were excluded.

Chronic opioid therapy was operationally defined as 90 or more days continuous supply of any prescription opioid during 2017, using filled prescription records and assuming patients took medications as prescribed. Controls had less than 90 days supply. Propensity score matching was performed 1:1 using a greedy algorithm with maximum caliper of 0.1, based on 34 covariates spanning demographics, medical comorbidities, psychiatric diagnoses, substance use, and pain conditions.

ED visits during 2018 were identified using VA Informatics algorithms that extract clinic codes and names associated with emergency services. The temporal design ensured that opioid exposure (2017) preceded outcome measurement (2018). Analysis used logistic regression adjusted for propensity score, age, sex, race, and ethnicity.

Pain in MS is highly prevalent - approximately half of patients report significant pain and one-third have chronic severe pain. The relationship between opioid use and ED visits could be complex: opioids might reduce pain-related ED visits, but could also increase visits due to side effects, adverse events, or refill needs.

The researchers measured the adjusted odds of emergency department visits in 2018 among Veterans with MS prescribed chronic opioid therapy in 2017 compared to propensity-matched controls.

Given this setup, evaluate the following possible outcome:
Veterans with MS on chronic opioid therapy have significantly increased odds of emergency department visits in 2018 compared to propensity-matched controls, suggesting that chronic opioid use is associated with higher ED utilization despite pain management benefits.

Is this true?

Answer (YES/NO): YES